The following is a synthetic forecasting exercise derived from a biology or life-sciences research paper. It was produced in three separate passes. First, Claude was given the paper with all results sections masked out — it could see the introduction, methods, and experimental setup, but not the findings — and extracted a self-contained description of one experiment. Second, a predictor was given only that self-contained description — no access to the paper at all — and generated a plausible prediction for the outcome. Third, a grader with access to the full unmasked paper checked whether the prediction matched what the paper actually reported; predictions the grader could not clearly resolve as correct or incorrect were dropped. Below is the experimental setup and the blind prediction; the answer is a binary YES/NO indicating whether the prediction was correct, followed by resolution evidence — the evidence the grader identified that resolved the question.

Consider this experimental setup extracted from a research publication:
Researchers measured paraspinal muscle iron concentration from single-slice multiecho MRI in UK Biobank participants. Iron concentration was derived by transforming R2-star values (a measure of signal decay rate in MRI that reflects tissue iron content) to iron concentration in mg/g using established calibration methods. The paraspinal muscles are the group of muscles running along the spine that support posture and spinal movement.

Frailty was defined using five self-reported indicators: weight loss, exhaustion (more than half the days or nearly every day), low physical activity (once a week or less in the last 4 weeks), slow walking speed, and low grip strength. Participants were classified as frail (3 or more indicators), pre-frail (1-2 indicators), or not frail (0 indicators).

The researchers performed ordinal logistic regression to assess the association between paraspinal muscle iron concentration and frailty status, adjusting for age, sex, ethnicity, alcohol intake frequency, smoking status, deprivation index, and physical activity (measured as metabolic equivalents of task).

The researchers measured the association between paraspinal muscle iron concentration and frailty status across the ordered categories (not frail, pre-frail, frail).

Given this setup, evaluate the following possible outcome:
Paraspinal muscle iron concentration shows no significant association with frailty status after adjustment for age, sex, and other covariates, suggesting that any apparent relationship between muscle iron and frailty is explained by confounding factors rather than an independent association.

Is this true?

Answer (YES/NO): YES